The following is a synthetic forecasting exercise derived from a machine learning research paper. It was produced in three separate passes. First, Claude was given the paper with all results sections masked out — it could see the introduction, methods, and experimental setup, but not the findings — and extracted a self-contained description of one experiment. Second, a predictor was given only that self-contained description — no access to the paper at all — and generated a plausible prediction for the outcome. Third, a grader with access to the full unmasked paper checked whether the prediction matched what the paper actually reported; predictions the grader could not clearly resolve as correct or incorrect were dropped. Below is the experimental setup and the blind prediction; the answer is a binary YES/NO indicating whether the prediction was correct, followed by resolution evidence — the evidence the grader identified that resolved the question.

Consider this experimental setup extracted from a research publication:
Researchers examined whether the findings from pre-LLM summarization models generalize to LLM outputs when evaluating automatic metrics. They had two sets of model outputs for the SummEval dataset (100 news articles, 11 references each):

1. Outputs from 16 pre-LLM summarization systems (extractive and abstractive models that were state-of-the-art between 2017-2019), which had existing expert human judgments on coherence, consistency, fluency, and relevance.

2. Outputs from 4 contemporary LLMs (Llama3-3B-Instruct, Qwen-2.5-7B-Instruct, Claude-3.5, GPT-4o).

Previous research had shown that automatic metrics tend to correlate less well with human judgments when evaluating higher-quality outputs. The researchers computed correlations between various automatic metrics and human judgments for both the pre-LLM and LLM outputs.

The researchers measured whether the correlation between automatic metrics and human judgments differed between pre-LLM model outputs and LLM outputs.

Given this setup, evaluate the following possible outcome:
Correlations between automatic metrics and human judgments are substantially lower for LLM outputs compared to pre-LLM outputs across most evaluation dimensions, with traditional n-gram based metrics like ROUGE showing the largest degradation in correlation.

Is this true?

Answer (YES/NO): NO